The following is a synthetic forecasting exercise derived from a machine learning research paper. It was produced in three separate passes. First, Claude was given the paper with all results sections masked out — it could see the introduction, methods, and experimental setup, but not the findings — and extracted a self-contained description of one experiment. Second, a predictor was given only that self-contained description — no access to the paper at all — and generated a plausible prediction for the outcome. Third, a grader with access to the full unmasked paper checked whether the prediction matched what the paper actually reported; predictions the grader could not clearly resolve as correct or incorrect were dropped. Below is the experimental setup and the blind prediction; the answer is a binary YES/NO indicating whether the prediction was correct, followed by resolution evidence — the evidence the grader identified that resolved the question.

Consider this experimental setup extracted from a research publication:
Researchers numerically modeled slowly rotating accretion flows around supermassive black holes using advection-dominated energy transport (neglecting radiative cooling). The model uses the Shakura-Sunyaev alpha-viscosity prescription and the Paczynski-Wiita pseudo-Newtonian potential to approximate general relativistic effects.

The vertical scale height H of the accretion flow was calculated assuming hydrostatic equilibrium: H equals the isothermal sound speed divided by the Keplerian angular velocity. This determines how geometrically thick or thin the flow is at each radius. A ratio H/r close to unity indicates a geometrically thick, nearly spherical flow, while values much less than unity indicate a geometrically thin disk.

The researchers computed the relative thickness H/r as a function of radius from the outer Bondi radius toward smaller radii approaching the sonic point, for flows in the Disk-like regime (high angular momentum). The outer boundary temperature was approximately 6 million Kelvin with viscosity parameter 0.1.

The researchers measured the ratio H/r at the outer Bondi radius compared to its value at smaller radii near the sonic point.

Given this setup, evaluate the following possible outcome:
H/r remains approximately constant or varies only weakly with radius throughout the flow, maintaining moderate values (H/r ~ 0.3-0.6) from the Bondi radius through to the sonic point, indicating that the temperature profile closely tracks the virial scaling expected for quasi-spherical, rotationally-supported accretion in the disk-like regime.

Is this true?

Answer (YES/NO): NO